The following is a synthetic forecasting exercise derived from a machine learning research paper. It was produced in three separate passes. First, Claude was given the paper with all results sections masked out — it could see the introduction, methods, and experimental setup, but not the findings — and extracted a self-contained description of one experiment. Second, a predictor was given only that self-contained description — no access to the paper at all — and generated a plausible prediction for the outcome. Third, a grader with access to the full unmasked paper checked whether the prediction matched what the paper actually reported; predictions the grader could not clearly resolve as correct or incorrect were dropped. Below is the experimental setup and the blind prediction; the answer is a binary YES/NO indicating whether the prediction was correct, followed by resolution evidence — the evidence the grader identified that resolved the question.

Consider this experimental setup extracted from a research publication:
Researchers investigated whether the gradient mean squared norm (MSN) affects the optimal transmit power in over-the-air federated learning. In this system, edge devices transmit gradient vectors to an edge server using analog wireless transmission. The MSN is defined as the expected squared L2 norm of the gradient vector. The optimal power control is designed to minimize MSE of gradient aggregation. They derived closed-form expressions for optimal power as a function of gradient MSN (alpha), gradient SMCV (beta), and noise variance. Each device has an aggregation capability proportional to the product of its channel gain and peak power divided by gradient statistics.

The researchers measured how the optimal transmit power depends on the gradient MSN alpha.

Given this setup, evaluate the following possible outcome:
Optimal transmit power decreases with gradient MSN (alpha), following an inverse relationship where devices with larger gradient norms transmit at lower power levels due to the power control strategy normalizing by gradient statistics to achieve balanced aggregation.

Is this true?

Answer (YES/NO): NO